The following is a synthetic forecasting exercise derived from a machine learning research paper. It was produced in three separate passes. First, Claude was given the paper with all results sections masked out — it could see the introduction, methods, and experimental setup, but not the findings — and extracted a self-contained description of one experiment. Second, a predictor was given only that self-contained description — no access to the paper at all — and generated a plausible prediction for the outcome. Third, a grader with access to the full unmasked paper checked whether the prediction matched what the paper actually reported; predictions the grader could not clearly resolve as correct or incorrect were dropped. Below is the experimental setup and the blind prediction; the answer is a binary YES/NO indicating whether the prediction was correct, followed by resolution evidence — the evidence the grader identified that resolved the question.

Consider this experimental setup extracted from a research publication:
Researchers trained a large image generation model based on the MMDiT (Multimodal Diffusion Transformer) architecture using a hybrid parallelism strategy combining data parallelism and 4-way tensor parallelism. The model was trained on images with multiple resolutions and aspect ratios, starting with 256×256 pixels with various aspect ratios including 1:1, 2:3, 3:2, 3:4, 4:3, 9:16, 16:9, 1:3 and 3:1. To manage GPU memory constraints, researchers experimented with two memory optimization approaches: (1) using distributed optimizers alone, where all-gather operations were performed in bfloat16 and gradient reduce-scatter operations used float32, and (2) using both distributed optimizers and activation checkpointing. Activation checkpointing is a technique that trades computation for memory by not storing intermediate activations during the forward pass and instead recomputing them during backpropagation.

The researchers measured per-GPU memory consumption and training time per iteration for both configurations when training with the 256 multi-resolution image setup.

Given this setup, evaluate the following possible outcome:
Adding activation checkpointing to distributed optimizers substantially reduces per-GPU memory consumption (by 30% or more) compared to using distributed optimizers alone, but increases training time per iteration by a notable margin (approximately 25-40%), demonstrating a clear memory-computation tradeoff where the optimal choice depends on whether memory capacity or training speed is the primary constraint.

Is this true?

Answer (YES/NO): NO